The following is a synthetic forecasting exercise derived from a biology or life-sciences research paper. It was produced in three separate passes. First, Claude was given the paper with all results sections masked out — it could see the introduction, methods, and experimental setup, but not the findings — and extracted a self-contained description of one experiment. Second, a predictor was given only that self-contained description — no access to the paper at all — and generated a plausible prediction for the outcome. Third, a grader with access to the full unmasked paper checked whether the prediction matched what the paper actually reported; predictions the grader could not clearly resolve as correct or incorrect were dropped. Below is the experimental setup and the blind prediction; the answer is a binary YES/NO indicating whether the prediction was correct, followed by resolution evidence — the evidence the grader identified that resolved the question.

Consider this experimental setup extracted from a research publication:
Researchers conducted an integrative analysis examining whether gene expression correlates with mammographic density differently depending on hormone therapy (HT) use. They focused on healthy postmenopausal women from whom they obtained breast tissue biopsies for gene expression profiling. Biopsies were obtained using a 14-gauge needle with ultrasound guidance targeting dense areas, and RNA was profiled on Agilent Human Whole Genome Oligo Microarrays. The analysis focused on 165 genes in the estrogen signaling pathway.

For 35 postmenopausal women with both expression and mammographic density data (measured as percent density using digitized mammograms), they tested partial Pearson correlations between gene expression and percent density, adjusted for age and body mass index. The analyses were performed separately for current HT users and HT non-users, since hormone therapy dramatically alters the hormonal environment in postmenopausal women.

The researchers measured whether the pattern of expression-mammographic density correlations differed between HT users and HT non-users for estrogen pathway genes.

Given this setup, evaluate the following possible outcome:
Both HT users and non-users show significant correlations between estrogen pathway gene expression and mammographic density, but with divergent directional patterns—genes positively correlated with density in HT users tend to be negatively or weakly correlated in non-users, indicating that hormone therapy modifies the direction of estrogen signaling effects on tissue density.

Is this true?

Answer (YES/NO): NO